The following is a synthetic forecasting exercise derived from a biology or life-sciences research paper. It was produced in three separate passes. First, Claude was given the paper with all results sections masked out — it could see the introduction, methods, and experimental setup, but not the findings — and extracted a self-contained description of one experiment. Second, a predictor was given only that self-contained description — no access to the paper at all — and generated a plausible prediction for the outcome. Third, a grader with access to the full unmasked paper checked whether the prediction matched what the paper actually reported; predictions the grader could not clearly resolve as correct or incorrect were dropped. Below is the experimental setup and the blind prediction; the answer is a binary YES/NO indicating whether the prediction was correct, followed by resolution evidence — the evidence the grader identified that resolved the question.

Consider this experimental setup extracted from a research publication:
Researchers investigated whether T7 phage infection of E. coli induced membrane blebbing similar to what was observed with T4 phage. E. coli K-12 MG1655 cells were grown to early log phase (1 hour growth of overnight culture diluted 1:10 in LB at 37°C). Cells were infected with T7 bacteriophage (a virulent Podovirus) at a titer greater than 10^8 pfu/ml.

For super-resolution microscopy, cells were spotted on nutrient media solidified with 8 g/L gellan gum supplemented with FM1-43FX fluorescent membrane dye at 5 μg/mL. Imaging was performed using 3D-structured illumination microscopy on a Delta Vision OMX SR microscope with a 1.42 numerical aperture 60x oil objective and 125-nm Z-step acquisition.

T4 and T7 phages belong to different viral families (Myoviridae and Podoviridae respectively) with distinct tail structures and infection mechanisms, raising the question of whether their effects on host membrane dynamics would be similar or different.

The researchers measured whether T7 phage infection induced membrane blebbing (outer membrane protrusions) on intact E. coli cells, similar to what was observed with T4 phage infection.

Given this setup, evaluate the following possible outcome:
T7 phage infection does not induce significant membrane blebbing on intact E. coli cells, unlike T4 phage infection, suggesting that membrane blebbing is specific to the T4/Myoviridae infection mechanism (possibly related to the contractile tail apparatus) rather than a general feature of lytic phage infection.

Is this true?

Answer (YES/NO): NO